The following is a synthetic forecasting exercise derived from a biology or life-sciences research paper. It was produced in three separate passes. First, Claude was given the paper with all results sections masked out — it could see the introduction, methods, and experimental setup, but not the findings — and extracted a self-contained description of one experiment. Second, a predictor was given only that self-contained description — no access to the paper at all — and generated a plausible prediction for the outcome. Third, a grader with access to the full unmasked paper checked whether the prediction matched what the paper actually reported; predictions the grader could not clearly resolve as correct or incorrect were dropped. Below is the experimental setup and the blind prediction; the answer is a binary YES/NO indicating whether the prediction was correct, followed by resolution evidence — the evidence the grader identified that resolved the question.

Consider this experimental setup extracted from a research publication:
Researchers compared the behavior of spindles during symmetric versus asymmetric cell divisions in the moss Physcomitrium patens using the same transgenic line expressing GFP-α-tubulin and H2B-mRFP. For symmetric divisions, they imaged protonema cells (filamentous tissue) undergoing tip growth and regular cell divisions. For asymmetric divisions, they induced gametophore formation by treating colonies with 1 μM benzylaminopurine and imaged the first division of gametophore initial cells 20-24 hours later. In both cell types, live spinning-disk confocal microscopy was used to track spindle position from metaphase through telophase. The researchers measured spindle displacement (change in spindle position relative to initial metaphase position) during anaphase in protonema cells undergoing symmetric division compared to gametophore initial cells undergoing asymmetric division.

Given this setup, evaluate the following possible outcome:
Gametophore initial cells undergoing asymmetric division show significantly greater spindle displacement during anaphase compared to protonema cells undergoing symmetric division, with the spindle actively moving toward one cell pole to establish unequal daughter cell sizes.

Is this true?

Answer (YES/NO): NO